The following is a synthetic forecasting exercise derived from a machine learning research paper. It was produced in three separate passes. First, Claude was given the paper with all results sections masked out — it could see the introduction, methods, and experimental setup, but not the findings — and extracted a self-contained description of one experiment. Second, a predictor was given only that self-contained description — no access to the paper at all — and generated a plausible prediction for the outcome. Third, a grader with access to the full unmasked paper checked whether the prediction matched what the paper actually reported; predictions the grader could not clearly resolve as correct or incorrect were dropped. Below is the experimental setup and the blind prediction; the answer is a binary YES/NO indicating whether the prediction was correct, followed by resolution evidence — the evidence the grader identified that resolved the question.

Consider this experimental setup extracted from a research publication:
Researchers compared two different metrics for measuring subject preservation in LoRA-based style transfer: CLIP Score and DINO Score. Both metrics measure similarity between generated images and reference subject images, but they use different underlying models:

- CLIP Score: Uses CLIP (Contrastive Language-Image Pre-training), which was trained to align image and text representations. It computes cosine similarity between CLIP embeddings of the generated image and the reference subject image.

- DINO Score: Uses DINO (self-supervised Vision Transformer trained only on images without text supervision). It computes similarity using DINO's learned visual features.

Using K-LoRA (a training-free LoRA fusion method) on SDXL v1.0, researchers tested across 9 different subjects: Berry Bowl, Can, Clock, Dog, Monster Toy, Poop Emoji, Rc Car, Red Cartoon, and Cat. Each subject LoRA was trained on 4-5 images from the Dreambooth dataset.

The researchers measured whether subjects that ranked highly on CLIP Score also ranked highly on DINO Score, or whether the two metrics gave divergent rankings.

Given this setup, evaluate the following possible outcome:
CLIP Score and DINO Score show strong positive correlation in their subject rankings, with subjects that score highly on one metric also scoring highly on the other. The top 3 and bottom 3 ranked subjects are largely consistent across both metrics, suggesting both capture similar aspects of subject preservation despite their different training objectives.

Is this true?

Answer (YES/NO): NO